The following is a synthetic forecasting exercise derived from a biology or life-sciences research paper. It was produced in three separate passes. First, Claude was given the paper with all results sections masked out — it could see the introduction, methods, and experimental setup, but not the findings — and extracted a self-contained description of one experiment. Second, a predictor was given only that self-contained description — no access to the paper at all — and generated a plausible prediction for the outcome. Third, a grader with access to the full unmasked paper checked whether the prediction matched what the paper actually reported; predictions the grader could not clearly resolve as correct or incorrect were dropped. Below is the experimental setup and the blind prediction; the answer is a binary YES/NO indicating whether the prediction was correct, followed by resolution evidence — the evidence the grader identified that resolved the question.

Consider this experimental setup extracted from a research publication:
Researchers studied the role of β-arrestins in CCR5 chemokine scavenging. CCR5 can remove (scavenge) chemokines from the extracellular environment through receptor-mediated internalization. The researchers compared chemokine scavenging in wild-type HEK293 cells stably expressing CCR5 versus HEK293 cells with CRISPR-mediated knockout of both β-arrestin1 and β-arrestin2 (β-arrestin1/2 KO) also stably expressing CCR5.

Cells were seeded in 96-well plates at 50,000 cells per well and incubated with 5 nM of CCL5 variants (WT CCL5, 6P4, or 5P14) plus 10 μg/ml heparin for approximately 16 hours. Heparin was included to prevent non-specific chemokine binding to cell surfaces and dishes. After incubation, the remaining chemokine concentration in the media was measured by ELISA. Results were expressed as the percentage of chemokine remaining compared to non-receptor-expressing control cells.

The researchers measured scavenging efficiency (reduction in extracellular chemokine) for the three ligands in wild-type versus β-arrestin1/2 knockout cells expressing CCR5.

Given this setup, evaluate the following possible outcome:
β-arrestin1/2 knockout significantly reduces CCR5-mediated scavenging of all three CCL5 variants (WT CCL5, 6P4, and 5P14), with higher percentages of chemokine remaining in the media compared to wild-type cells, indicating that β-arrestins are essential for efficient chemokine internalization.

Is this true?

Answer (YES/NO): YES